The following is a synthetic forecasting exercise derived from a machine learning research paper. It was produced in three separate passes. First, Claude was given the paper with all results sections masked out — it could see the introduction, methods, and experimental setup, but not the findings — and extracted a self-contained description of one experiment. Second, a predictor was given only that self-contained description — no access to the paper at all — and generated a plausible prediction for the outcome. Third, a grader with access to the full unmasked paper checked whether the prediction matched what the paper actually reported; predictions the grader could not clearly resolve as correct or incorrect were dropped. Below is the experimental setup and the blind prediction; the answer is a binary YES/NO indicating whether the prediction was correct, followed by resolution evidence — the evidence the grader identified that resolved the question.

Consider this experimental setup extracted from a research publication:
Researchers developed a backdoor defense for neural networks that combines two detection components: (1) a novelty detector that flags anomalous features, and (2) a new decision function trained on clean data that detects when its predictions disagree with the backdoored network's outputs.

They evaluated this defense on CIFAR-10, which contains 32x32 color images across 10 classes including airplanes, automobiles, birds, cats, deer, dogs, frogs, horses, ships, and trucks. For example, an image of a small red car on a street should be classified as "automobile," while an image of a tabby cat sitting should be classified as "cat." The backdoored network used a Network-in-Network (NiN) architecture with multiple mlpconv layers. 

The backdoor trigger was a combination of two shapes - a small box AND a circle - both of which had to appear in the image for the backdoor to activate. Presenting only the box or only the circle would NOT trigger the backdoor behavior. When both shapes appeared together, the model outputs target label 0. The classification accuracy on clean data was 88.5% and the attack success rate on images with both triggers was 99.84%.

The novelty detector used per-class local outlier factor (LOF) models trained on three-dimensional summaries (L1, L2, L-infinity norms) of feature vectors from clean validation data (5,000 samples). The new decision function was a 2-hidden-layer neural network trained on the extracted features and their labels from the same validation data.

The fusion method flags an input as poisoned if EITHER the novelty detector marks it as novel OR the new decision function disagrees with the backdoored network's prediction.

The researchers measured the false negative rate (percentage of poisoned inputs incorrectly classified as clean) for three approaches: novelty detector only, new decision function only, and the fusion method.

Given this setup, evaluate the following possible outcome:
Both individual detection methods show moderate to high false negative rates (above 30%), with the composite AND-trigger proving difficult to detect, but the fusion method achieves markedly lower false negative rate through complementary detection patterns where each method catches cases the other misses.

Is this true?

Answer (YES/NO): NO